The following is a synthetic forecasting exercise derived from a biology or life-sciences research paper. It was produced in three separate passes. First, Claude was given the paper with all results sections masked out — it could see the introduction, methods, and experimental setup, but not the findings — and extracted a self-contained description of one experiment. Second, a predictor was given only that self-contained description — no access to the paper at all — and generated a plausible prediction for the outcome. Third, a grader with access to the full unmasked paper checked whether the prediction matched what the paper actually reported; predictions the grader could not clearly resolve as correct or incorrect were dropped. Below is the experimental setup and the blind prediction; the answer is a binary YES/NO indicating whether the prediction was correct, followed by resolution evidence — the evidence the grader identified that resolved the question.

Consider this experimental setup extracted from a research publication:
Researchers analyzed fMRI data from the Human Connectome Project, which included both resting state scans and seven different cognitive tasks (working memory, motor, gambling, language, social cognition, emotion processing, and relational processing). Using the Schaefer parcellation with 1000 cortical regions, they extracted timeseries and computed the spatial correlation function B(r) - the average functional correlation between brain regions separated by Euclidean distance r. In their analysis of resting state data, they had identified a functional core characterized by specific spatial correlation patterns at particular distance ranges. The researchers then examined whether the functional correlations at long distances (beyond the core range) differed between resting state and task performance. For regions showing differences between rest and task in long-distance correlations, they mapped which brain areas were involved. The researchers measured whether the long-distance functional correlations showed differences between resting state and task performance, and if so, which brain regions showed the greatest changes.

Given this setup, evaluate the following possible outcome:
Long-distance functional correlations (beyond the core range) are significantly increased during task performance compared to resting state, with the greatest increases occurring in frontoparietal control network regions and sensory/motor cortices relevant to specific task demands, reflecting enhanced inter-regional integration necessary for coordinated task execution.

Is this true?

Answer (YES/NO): NO